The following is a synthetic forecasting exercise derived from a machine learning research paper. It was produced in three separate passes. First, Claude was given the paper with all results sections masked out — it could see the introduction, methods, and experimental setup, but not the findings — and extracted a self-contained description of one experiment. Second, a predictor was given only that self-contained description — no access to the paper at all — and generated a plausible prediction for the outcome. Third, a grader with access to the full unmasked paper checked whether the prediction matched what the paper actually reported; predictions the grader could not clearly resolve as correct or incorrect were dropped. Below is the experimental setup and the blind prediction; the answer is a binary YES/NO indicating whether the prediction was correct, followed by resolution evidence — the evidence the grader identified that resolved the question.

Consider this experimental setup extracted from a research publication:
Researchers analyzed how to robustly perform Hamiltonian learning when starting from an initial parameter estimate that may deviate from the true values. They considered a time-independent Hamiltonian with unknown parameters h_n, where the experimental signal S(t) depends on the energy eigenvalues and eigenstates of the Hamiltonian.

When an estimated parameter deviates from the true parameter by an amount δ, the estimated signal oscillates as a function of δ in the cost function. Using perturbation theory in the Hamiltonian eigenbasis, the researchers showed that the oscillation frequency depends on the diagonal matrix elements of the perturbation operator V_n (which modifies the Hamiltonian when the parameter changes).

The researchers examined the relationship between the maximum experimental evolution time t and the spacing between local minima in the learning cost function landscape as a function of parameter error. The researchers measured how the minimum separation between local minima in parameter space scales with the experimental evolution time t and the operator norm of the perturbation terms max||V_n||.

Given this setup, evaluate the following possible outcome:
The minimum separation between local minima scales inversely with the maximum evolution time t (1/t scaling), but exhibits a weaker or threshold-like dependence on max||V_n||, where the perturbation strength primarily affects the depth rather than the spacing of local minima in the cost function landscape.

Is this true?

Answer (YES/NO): NO